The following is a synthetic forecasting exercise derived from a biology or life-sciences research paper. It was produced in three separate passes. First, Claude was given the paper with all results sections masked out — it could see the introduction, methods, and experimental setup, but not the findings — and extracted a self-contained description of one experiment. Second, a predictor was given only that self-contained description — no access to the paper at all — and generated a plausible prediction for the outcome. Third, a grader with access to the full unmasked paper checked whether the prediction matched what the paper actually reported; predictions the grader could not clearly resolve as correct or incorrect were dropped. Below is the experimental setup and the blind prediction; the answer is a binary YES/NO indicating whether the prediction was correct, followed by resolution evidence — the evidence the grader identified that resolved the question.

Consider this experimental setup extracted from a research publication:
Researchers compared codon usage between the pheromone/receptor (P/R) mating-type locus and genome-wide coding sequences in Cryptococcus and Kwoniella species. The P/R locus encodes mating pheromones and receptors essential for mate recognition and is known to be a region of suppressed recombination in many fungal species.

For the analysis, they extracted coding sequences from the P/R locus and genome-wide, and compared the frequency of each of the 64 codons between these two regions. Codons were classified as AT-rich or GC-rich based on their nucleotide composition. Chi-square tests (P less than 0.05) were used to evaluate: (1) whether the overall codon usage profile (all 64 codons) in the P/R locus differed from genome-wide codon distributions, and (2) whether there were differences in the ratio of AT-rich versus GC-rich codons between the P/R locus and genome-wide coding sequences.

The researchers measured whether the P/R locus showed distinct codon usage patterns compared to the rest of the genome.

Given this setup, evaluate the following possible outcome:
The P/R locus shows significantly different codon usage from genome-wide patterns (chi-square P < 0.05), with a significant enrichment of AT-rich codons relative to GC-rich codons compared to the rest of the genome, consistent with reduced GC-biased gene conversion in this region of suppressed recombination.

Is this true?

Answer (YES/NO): YES